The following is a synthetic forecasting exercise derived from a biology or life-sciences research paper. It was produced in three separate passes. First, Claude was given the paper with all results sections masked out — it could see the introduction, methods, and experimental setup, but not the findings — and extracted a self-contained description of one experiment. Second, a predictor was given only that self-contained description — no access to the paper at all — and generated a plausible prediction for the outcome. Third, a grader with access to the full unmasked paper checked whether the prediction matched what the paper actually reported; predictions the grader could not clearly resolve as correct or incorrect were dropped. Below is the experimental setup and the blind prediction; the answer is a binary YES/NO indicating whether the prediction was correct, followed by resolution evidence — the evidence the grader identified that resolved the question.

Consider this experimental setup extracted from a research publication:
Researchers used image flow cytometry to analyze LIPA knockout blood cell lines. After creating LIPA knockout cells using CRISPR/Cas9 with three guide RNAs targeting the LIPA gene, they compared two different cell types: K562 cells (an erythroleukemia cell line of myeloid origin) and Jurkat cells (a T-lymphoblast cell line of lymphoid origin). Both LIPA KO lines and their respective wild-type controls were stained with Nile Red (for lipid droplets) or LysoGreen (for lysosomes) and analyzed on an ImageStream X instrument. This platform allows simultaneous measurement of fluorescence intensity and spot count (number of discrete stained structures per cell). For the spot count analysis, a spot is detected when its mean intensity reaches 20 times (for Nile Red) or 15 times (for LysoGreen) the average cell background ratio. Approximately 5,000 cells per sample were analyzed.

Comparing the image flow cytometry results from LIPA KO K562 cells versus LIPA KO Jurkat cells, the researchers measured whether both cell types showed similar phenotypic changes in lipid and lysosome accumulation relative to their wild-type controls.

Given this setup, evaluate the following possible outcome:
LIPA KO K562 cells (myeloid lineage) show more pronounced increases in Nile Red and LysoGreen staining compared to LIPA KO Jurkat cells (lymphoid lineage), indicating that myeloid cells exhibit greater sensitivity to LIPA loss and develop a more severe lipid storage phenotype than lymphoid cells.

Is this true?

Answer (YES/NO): NO